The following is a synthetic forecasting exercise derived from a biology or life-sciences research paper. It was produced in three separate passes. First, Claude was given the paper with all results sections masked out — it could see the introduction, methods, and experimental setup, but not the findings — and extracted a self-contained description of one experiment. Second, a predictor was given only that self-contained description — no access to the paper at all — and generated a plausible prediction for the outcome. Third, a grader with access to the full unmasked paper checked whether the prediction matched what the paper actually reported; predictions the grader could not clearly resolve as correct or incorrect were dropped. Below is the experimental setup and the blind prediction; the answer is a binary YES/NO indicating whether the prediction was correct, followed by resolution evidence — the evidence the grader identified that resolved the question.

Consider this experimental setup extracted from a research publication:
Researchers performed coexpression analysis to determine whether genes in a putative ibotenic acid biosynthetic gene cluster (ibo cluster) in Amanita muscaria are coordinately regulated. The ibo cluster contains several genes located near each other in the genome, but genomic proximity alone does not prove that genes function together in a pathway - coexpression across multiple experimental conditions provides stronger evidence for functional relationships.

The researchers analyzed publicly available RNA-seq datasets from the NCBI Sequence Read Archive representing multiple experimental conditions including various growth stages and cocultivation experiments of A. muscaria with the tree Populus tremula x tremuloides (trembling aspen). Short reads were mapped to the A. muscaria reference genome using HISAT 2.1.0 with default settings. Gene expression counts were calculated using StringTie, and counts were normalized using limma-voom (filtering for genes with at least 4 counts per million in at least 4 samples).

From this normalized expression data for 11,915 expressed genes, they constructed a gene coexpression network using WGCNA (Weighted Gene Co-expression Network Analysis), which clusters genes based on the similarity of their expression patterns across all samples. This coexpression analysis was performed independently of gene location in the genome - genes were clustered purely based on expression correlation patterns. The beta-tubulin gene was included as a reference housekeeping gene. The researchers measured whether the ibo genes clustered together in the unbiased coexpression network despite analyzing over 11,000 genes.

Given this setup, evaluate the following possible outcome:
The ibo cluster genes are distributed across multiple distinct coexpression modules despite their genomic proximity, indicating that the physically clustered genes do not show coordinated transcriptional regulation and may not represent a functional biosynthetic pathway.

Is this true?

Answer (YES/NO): NO